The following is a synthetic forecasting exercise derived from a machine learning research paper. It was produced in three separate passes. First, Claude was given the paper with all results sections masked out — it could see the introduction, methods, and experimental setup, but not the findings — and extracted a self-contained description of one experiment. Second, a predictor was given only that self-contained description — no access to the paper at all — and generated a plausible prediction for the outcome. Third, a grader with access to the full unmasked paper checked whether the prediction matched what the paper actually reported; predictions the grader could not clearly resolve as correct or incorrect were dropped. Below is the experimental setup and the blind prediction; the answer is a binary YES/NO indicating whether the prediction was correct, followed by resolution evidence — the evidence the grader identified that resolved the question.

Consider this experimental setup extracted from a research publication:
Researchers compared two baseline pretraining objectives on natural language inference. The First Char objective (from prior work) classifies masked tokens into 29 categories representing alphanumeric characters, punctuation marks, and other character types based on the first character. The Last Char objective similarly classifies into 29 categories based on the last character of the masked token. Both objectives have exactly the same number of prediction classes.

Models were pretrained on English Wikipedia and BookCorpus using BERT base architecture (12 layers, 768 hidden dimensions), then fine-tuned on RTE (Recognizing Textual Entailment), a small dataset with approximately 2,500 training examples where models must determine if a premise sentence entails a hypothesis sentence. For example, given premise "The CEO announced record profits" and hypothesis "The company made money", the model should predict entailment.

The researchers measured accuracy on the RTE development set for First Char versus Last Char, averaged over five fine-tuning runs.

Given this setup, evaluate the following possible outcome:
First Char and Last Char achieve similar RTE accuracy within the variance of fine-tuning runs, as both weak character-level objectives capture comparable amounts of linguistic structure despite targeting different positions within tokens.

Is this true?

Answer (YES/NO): NO